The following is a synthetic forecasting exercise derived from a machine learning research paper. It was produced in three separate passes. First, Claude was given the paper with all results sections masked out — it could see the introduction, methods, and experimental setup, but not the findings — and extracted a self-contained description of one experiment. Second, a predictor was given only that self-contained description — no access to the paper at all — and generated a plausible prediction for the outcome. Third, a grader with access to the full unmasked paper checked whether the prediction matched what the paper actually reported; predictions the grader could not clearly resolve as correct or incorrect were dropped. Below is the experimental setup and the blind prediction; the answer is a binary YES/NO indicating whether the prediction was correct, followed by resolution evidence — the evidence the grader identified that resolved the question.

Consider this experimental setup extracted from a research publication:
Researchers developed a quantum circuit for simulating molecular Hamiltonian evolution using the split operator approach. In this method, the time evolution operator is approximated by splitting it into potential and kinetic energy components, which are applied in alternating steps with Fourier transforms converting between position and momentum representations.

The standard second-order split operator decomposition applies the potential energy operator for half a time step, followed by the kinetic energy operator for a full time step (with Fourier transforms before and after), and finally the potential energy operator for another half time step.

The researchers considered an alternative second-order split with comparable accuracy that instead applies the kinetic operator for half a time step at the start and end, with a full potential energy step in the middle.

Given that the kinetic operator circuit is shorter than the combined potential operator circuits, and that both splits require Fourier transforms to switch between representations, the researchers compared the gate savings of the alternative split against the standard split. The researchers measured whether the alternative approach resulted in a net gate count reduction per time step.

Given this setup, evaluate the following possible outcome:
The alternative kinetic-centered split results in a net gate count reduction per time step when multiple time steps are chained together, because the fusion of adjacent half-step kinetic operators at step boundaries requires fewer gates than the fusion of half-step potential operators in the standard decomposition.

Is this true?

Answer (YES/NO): NO